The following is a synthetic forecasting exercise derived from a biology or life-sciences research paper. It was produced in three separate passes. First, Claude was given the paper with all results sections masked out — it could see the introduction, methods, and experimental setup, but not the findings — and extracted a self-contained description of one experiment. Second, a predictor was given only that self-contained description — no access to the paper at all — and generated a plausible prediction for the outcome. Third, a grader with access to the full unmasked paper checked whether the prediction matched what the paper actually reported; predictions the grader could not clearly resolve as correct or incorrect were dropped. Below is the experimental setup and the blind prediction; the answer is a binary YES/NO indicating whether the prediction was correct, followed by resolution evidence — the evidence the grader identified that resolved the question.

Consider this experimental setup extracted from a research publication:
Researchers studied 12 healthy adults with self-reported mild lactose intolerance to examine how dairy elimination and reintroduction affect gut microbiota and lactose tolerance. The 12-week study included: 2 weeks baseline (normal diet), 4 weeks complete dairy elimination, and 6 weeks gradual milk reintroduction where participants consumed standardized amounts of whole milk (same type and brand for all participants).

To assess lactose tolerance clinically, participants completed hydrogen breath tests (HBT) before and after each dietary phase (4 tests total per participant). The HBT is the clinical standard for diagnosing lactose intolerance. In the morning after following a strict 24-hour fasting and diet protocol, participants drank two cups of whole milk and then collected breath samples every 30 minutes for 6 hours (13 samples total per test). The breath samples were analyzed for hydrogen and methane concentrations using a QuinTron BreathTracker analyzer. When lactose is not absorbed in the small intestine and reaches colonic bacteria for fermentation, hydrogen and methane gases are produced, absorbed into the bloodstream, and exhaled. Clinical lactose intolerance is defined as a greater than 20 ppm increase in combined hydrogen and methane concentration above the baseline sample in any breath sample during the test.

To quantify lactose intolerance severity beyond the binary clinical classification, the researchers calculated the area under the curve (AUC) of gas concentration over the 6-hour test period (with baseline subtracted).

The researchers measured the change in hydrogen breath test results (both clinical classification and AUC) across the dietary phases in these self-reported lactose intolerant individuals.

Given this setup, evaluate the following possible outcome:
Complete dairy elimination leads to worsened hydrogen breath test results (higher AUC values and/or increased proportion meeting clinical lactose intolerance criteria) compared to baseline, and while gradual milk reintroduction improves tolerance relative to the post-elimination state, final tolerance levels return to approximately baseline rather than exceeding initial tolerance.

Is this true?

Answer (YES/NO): NO